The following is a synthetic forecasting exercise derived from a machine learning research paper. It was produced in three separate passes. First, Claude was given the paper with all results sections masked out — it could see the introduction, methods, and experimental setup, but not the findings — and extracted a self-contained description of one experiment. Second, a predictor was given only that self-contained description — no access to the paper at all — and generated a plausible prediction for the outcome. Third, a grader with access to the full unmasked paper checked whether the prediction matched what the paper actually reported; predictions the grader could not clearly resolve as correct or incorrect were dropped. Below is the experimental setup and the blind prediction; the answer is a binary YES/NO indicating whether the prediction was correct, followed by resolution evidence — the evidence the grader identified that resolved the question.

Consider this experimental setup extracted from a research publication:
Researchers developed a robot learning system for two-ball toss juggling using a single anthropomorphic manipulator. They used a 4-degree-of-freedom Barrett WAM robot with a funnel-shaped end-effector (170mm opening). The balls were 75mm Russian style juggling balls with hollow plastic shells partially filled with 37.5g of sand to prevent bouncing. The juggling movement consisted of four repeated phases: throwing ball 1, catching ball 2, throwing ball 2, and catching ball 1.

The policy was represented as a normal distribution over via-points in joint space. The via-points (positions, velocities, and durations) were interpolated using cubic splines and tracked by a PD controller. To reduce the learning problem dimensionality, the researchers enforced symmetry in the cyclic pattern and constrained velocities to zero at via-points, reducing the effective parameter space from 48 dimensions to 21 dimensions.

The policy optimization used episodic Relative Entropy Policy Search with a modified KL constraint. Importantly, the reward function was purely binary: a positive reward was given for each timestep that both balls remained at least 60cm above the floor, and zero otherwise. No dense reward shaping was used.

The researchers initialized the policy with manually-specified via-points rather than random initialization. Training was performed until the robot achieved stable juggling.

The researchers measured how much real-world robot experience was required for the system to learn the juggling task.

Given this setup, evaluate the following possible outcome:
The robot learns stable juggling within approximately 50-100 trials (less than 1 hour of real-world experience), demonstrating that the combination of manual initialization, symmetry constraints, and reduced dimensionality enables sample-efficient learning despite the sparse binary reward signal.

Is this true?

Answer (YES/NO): NO